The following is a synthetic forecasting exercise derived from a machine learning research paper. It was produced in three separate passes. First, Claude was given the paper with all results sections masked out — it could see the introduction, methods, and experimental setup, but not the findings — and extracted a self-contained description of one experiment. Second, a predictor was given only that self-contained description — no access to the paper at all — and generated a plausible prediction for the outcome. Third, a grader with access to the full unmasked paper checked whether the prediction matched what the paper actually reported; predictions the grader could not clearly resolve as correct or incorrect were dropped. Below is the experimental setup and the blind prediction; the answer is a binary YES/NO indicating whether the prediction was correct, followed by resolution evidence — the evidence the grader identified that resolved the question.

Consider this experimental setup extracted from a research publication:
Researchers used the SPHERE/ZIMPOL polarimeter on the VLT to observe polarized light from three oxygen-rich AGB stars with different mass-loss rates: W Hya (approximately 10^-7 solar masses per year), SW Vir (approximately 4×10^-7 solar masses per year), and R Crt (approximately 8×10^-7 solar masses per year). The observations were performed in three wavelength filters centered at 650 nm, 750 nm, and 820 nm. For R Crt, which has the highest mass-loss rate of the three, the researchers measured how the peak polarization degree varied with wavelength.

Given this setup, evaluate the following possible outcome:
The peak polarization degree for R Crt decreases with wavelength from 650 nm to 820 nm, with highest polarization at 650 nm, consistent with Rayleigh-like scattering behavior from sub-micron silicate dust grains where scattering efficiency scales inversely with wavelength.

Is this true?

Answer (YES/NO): YES